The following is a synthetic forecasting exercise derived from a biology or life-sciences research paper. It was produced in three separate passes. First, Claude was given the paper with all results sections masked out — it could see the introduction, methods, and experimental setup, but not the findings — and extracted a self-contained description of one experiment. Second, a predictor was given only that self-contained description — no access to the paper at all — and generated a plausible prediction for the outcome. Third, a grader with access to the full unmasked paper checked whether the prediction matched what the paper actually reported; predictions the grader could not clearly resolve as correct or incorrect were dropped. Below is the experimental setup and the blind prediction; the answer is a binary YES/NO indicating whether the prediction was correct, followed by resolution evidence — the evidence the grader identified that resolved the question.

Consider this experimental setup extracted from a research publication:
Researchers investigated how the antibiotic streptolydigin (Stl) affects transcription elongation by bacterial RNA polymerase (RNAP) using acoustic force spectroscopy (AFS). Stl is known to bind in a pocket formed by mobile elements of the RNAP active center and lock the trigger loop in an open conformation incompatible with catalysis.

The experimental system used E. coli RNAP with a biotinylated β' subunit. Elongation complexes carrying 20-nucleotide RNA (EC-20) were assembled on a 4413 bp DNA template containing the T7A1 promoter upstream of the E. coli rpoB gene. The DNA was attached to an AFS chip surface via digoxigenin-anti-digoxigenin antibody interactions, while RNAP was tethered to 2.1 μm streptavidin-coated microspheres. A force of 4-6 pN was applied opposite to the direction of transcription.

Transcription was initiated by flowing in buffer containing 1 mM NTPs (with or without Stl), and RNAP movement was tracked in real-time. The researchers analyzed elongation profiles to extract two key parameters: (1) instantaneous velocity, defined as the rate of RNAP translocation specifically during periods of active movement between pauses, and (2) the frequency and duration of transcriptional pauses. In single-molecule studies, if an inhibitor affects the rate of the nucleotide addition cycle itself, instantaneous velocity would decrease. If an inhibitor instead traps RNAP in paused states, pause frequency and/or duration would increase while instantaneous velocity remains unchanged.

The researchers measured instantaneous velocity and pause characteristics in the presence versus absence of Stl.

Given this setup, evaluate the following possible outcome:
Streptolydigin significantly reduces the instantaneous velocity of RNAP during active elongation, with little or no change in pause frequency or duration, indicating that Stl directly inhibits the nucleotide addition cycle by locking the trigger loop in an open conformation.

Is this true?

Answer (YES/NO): NO